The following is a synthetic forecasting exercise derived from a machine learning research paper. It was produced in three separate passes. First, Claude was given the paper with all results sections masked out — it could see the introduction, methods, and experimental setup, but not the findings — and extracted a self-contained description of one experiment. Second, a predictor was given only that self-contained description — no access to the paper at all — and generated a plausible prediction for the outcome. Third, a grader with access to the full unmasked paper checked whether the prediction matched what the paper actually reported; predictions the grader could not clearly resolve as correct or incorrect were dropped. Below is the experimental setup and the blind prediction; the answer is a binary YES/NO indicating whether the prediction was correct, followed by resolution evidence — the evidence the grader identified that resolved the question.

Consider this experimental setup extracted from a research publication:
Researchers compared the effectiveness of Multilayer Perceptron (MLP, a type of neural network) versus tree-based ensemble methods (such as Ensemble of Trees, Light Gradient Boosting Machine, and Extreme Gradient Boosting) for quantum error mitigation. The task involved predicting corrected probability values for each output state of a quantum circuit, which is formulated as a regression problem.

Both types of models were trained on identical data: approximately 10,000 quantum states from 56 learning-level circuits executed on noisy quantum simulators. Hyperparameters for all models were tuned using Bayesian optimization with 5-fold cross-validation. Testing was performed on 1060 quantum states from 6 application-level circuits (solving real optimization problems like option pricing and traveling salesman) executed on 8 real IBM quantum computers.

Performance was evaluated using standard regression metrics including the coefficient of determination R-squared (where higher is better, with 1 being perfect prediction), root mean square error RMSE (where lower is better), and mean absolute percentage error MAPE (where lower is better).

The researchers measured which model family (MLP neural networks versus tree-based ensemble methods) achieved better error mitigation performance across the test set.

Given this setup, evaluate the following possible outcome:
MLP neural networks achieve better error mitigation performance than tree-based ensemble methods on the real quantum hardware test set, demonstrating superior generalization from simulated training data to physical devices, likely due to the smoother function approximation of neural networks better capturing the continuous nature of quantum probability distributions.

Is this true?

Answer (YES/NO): YES